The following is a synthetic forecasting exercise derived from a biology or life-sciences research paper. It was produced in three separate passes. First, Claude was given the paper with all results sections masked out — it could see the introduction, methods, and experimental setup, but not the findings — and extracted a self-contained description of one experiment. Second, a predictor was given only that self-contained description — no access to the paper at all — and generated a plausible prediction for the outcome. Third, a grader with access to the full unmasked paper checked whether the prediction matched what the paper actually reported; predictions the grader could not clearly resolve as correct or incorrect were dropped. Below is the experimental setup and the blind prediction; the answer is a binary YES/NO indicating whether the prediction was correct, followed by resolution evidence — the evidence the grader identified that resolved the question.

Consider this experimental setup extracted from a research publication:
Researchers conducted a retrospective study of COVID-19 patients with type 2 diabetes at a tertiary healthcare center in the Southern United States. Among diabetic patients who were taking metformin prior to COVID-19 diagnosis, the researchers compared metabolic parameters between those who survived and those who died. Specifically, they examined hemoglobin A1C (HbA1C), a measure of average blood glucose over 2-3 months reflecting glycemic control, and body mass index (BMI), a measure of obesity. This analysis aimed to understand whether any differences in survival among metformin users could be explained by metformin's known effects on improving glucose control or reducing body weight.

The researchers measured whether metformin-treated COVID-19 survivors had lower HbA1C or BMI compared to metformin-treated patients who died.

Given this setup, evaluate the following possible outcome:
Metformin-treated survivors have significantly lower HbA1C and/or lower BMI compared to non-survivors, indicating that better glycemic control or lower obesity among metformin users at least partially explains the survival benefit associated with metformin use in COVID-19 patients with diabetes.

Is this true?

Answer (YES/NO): NO